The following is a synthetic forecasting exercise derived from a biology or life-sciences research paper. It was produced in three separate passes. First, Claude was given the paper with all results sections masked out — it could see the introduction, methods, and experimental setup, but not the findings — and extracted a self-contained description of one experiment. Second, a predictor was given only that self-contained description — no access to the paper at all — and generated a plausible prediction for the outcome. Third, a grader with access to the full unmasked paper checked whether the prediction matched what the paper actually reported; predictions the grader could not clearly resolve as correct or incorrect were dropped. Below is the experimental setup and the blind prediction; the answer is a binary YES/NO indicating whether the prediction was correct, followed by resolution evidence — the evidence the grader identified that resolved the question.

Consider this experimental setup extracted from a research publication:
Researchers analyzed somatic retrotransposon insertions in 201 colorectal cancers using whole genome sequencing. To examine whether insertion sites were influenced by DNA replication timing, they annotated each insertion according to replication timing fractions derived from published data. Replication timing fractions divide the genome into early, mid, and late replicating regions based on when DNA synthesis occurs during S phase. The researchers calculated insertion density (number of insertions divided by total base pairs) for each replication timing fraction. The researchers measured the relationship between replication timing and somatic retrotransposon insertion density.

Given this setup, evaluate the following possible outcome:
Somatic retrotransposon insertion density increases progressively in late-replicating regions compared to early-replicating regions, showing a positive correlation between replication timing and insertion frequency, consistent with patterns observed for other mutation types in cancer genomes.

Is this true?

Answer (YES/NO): YES